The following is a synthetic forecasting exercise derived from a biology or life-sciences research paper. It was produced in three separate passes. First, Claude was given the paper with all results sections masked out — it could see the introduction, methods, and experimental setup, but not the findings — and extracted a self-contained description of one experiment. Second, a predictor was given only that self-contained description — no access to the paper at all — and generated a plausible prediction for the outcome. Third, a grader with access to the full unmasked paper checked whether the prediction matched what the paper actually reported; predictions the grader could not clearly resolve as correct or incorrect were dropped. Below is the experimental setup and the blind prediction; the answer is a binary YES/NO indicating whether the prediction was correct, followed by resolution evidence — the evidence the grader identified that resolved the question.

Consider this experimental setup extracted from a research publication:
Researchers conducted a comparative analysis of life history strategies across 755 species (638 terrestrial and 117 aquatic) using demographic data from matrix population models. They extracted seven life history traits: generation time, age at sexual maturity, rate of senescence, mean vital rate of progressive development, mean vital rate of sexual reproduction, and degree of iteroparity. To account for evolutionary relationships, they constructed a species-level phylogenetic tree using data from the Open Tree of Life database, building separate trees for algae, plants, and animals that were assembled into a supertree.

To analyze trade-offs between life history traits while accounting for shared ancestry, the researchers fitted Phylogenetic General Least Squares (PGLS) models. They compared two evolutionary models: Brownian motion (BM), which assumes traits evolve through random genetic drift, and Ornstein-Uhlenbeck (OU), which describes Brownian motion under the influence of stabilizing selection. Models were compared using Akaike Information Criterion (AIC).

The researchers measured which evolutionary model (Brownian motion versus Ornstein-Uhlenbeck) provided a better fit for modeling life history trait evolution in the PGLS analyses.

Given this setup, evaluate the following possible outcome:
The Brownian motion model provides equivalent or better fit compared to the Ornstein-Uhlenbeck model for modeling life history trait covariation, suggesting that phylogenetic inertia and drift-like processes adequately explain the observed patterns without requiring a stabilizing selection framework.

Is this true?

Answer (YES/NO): YES